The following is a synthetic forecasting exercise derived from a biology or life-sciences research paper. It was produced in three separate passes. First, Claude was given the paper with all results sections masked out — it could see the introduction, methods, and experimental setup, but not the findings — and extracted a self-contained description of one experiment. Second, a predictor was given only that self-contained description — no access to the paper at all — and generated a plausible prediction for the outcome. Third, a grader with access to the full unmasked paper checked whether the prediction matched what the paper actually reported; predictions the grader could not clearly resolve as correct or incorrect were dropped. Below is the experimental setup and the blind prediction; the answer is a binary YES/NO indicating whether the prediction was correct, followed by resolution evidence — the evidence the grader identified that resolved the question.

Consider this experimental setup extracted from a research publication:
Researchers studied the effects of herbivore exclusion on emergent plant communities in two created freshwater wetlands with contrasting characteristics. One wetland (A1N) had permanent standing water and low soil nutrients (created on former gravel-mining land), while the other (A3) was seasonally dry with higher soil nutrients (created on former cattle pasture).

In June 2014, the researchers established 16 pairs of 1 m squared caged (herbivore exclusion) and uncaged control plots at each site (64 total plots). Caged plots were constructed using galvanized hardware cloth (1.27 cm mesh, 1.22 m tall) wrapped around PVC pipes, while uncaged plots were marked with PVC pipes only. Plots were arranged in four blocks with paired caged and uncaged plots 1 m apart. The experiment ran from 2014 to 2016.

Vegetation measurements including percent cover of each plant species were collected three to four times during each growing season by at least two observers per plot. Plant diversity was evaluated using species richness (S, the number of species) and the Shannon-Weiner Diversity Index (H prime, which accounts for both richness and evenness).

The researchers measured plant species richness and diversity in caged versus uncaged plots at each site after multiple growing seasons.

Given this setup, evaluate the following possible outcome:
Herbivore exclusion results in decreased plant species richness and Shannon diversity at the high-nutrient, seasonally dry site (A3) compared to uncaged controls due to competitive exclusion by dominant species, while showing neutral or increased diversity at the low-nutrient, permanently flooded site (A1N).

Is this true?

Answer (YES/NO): YES